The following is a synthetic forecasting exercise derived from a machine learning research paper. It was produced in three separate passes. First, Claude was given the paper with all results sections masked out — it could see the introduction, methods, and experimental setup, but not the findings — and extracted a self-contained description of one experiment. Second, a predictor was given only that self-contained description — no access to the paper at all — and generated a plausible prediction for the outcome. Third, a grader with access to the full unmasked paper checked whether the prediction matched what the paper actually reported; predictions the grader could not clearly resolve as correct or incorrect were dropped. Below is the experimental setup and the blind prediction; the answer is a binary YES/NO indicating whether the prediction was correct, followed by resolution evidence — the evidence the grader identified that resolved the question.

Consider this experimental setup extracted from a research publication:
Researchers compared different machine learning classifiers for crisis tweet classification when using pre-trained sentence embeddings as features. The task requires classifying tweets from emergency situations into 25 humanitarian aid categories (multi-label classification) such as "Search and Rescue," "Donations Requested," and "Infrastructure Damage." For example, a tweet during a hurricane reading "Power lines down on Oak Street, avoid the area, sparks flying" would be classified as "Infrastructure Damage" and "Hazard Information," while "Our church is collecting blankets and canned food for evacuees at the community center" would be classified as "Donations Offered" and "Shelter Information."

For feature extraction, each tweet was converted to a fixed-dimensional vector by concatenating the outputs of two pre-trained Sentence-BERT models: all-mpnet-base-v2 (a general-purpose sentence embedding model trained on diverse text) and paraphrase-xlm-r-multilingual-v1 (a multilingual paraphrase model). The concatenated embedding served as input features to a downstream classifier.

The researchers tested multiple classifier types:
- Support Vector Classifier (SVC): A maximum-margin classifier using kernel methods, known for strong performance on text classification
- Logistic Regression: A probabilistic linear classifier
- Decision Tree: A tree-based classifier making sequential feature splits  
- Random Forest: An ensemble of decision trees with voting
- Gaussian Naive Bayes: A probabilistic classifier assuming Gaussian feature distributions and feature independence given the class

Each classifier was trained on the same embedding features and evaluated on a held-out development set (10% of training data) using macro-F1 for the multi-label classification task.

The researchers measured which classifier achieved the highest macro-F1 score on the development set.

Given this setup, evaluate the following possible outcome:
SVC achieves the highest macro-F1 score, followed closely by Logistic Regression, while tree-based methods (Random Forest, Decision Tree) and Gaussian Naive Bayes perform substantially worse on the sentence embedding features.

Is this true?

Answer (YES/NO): NO